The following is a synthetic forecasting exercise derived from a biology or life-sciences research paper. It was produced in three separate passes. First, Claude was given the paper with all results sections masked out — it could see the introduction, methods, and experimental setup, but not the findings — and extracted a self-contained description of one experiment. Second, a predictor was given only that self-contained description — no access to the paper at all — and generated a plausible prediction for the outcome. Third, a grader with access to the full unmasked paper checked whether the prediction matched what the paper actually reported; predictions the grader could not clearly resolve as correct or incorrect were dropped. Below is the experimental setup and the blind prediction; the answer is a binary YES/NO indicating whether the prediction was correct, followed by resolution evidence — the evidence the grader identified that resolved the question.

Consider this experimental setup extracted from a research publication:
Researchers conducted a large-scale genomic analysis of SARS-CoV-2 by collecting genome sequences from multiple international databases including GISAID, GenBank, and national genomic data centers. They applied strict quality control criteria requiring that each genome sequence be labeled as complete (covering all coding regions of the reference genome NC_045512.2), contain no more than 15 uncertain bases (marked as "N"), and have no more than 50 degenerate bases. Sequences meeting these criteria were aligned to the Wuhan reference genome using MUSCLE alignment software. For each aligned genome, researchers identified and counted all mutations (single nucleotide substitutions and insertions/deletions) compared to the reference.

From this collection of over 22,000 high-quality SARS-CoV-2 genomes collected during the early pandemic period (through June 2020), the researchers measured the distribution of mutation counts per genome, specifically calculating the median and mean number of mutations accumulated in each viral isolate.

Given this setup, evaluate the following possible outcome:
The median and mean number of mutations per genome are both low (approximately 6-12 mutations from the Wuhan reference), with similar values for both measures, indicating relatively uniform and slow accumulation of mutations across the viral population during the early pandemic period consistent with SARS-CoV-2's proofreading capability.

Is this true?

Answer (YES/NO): YES